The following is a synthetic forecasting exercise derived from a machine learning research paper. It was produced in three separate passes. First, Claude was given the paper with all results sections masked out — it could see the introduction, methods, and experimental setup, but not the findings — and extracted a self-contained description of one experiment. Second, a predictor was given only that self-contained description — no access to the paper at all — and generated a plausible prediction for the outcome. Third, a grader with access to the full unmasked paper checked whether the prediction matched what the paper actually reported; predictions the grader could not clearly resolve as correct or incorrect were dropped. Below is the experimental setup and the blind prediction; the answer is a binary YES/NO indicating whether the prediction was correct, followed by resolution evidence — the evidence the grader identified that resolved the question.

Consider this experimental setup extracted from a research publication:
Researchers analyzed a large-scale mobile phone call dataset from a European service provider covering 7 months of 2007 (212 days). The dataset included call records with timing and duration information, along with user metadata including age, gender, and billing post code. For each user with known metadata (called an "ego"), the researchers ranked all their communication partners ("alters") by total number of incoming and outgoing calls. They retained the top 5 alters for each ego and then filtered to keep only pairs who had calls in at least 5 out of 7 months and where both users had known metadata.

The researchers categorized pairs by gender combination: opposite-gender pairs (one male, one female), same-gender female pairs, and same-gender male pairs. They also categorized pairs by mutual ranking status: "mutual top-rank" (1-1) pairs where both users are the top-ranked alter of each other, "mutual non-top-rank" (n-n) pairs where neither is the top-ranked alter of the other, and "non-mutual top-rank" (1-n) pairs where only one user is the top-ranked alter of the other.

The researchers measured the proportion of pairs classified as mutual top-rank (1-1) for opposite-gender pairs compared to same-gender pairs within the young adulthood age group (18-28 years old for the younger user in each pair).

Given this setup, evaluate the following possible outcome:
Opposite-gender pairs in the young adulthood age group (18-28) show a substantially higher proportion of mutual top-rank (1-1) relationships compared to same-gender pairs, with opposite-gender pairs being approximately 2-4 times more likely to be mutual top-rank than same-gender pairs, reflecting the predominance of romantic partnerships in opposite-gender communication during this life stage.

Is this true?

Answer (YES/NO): YES